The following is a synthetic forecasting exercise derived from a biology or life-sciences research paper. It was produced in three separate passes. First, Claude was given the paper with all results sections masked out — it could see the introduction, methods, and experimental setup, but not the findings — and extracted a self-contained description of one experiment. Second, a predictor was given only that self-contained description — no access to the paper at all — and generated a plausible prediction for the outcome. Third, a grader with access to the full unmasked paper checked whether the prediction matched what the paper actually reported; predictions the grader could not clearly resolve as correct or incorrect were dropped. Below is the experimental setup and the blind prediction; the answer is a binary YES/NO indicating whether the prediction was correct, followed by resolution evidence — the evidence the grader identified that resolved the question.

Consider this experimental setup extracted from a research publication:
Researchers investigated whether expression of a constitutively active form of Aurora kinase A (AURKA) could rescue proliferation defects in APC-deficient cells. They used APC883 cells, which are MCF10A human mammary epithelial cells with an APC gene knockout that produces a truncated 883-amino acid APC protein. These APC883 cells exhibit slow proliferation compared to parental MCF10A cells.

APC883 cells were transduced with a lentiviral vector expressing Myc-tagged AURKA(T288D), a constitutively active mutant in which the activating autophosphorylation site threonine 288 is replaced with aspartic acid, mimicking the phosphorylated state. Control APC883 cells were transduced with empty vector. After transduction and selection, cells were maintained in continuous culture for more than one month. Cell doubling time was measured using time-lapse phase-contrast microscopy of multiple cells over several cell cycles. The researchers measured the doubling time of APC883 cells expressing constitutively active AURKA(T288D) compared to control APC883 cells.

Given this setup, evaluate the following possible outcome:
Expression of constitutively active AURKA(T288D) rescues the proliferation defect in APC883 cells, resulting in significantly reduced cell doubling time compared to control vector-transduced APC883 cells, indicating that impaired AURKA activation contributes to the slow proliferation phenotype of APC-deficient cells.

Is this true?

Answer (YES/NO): NO